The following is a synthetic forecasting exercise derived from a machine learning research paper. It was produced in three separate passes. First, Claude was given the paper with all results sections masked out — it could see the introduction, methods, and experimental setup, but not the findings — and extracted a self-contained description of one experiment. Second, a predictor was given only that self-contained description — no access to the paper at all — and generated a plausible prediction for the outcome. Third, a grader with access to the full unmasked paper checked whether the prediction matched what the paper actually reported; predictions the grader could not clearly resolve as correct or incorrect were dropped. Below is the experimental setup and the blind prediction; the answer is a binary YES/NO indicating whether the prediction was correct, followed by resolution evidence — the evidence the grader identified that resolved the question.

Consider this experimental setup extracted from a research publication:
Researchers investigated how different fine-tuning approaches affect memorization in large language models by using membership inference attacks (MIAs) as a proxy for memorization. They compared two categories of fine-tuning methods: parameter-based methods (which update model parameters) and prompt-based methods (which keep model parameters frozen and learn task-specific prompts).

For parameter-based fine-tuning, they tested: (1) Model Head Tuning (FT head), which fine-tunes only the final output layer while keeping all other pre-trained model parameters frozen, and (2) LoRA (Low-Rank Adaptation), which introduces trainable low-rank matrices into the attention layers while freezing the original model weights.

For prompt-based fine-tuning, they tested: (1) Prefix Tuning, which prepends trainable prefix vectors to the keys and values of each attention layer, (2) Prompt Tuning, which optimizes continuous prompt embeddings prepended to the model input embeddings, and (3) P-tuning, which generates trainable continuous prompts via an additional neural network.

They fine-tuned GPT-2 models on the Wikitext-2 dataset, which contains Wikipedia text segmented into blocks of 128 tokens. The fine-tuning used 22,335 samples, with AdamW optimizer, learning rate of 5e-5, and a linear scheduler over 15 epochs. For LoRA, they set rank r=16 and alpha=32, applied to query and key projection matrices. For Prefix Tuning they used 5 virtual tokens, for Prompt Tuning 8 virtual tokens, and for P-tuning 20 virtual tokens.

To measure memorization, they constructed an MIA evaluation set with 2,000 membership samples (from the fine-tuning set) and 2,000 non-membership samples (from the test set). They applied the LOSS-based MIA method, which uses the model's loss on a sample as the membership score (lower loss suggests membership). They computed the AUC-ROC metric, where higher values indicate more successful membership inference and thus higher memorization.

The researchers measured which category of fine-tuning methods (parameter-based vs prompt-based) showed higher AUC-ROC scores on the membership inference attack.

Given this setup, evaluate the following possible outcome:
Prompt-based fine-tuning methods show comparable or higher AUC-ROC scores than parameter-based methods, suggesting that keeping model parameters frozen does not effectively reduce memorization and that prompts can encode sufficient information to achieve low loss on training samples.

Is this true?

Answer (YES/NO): NO